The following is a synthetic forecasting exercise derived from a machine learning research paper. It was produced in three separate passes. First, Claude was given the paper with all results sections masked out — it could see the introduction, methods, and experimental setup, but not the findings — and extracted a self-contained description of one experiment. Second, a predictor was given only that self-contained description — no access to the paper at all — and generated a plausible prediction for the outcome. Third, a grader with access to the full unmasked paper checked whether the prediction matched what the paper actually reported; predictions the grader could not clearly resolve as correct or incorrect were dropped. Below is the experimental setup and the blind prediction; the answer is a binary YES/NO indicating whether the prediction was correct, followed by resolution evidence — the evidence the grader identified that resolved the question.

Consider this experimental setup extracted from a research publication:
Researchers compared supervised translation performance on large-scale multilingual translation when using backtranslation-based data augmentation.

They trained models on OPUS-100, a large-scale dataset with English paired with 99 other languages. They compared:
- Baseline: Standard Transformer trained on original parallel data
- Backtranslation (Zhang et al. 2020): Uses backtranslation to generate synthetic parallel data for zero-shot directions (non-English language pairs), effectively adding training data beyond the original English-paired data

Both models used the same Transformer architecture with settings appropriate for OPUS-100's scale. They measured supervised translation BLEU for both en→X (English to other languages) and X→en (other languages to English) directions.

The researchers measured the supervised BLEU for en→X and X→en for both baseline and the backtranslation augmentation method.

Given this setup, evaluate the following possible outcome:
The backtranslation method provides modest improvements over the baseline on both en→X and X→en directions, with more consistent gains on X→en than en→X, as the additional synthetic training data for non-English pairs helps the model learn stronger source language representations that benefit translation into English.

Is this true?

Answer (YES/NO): NO